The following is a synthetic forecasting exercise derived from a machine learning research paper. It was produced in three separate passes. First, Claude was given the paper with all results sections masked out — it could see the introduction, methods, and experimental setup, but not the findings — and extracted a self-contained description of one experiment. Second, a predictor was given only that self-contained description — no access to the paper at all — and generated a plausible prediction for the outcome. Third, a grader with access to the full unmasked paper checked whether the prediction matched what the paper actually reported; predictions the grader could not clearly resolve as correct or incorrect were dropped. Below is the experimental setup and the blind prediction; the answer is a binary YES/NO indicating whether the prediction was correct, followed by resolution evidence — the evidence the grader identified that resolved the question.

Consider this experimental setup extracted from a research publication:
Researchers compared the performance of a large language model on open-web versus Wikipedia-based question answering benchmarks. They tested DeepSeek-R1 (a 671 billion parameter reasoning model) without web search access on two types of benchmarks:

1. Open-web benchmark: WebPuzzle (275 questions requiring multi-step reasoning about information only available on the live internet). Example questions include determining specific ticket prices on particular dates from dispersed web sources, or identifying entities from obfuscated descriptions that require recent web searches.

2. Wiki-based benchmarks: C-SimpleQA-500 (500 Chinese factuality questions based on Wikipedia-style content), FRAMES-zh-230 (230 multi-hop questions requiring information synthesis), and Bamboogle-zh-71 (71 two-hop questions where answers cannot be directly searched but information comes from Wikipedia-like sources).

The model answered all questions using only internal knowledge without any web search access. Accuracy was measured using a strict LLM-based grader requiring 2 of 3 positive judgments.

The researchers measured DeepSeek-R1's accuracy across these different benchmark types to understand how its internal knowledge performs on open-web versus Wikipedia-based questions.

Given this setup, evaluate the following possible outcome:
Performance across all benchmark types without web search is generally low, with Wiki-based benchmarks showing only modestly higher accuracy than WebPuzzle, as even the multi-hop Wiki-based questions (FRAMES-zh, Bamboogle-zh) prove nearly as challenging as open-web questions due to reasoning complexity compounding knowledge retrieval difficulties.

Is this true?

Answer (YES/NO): NO